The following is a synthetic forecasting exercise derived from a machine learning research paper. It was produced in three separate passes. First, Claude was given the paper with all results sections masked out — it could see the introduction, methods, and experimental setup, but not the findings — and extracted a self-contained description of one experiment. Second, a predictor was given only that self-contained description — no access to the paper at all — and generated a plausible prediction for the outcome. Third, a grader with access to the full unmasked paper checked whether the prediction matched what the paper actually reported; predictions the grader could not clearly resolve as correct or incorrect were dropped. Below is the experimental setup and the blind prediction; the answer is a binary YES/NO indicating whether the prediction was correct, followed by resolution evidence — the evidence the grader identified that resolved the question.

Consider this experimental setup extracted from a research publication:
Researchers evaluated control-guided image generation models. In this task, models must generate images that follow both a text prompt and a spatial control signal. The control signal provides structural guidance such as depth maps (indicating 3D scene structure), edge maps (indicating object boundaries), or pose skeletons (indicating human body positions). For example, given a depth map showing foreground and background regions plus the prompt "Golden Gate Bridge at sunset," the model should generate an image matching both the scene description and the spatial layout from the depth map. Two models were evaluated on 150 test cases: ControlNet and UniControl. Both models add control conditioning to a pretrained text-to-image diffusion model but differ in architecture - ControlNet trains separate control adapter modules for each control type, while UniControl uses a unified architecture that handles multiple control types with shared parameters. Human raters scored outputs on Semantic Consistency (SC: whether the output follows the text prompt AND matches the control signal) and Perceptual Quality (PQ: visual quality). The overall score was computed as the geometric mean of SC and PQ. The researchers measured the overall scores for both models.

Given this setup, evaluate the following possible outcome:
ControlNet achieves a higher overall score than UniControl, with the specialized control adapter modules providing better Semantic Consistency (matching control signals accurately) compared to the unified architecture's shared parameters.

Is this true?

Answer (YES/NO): NO